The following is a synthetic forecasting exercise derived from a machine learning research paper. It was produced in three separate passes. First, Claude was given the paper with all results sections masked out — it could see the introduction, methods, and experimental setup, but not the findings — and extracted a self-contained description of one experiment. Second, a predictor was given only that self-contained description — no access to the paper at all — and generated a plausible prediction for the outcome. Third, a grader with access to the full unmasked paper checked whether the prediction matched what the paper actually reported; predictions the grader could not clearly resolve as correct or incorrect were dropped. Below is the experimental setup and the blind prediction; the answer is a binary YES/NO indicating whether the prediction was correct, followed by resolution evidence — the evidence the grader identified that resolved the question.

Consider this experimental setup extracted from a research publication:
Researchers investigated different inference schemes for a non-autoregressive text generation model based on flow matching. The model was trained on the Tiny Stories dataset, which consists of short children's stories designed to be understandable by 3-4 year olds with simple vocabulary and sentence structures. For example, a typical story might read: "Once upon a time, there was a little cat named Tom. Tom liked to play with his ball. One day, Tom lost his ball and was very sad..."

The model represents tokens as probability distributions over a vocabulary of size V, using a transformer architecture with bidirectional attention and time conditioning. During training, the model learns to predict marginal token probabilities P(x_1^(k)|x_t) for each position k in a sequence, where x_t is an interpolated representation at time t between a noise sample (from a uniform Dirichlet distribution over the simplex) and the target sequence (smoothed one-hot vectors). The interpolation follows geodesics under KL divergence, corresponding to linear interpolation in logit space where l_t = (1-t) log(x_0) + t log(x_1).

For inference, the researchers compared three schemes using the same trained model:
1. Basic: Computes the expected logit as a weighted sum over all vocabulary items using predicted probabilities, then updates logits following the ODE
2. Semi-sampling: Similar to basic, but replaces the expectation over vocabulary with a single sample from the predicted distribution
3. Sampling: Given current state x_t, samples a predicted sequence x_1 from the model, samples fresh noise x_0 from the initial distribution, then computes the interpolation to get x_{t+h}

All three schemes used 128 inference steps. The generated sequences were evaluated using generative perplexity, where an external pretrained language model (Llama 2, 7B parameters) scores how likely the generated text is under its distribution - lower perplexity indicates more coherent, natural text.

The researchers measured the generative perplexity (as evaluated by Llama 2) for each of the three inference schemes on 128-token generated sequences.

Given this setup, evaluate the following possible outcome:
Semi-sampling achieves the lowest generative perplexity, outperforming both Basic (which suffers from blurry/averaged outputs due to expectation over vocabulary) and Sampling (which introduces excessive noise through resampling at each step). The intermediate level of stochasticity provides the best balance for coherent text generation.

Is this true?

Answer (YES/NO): NO